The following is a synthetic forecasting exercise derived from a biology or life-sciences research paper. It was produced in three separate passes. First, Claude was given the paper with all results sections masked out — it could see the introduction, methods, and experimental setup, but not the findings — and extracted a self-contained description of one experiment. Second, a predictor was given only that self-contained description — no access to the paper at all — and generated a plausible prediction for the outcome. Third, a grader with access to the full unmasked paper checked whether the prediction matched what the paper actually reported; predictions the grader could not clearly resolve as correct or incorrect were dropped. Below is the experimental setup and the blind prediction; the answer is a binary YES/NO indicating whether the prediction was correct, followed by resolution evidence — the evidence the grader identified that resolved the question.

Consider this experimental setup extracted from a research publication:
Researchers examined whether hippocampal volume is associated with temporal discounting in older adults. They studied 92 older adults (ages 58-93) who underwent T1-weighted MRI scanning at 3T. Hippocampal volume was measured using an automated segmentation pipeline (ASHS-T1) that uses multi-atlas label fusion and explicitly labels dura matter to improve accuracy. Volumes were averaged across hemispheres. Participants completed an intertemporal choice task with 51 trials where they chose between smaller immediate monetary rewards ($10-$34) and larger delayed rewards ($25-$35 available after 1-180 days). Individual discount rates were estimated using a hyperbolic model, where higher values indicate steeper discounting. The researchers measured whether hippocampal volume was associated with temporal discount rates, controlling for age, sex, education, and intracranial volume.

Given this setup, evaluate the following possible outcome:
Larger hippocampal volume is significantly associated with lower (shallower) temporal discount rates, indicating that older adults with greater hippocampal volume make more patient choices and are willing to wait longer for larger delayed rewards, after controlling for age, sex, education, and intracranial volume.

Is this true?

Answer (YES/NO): NO